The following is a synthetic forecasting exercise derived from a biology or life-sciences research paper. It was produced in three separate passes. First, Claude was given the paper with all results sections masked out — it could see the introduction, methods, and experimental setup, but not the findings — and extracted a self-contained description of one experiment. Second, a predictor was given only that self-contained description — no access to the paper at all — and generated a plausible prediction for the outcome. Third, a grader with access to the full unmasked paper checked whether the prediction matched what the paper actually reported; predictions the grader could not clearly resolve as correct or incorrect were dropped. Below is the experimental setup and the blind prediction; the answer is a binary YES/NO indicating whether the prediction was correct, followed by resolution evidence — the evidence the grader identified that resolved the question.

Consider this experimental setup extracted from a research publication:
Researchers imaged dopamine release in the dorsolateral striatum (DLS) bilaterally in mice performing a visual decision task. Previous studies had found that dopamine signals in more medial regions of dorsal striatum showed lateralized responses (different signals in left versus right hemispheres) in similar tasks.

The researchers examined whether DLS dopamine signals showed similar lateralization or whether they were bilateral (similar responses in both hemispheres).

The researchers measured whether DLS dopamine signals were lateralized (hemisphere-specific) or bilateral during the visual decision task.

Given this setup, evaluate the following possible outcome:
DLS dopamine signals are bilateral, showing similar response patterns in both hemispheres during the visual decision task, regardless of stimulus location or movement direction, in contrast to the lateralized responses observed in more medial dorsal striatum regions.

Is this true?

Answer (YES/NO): YES